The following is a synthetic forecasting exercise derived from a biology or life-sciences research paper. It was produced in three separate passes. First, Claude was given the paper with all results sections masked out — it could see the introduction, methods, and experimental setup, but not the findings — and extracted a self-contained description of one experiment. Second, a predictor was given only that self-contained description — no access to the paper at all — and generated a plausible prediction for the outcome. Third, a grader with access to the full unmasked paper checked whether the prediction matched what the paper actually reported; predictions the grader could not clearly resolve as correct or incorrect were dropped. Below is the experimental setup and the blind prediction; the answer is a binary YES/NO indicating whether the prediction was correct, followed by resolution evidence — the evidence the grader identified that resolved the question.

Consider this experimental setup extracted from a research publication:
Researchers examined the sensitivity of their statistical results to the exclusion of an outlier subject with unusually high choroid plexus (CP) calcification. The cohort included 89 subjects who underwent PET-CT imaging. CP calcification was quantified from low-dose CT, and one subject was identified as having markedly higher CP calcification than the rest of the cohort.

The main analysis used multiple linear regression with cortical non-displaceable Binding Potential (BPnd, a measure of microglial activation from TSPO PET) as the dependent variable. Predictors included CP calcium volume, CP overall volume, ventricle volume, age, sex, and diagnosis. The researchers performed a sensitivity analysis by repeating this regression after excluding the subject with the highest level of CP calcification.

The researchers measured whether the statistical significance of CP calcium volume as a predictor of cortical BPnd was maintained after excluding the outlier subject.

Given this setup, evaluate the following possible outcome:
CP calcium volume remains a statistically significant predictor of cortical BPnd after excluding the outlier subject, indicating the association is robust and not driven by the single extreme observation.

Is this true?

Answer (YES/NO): NO